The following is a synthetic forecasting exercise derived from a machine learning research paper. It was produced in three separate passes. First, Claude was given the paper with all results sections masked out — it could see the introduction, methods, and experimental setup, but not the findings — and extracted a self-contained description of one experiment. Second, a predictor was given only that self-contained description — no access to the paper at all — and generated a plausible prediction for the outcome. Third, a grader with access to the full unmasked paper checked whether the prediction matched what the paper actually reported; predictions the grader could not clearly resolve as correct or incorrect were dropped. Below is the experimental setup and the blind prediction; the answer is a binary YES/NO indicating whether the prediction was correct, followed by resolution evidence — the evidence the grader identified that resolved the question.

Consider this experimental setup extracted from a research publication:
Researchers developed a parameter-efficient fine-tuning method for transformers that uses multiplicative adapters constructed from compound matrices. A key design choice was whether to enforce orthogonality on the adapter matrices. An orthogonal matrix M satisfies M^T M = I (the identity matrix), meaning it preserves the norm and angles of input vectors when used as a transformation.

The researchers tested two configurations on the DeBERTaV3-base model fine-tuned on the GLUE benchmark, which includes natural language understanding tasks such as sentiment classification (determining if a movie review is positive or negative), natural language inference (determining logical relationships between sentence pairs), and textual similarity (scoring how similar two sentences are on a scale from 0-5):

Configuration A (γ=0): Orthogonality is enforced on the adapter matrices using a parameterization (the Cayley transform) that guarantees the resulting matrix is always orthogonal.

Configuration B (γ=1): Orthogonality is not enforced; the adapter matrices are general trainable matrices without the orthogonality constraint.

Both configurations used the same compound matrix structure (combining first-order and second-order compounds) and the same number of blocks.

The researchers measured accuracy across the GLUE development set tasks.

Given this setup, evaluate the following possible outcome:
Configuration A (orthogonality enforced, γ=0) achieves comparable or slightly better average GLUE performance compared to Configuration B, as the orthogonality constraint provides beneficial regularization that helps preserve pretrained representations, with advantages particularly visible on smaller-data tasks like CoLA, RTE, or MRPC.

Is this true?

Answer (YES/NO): NO